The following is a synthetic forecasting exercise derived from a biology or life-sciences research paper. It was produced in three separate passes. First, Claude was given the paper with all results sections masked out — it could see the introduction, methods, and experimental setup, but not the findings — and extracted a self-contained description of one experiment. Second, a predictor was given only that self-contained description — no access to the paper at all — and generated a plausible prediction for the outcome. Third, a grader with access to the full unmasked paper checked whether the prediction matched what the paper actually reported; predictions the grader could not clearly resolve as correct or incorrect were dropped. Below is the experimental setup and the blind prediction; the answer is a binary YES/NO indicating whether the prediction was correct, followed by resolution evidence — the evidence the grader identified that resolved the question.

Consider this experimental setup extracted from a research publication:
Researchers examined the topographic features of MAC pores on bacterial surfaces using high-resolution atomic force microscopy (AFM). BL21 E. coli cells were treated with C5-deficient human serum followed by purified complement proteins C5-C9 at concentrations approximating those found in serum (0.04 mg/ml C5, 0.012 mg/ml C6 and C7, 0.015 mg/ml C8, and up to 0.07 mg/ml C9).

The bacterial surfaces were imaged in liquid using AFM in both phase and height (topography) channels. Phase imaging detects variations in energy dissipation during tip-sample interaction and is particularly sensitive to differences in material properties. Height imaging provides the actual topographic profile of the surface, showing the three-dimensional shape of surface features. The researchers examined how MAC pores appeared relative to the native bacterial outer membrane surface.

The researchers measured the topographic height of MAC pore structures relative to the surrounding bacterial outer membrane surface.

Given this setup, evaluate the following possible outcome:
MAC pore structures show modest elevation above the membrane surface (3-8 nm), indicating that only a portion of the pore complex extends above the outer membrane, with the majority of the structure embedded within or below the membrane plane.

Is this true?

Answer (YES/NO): YES